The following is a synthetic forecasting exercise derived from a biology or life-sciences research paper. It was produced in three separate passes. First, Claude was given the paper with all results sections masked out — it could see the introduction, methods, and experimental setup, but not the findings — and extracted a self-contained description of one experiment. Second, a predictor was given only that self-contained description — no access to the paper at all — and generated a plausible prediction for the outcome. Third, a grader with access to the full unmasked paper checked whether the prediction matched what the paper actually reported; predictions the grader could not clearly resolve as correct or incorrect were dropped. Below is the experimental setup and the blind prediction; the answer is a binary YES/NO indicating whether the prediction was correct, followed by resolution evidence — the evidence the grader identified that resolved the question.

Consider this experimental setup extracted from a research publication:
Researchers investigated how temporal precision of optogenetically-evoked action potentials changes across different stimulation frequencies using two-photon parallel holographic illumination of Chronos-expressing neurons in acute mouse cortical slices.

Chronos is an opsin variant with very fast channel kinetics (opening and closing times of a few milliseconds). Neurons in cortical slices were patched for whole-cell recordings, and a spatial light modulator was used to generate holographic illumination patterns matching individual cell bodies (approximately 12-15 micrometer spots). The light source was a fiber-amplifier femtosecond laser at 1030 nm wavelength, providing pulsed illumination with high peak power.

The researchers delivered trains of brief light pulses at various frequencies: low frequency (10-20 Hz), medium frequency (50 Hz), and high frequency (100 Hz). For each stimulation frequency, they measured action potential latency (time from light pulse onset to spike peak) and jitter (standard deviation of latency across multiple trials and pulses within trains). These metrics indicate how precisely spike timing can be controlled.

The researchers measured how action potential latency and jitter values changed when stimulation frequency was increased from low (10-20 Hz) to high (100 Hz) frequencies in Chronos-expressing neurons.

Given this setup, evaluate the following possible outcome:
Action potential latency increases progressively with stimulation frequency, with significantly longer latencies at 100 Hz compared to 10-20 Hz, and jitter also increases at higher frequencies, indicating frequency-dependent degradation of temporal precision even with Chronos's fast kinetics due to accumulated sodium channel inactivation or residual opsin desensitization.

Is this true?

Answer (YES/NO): NO